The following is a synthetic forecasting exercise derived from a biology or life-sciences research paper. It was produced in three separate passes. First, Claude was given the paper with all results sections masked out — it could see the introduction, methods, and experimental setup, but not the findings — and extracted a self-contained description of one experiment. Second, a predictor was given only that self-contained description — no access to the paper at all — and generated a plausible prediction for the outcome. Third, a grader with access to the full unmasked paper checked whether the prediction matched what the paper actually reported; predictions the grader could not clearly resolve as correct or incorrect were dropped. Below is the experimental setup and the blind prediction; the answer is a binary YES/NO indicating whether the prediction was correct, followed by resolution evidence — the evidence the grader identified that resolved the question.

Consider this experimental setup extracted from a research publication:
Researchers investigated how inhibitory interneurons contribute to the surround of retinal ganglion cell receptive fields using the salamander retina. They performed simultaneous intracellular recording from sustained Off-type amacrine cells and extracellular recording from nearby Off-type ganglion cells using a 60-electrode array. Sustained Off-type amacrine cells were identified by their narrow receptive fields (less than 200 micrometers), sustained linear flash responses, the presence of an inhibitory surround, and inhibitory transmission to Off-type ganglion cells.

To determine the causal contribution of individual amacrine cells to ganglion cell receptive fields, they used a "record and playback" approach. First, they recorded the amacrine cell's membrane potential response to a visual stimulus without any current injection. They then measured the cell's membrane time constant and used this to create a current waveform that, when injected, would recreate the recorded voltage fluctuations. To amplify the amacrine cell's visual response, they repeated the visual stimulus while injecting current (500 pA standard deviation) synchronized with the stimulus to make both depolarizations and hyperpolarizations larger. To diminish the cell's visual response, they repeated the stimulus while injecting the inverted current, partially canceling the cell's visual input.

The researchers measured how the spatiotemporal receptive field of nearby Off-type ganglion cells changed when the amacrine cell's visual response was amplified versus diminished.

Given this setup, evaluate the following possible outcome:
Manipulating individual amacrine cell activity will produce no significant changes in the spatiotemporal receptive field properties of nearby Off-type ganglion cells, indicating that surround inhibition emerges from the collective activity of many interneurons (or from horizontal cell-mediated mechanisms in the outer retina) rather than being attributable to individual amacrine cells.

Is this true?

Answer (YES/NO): NO